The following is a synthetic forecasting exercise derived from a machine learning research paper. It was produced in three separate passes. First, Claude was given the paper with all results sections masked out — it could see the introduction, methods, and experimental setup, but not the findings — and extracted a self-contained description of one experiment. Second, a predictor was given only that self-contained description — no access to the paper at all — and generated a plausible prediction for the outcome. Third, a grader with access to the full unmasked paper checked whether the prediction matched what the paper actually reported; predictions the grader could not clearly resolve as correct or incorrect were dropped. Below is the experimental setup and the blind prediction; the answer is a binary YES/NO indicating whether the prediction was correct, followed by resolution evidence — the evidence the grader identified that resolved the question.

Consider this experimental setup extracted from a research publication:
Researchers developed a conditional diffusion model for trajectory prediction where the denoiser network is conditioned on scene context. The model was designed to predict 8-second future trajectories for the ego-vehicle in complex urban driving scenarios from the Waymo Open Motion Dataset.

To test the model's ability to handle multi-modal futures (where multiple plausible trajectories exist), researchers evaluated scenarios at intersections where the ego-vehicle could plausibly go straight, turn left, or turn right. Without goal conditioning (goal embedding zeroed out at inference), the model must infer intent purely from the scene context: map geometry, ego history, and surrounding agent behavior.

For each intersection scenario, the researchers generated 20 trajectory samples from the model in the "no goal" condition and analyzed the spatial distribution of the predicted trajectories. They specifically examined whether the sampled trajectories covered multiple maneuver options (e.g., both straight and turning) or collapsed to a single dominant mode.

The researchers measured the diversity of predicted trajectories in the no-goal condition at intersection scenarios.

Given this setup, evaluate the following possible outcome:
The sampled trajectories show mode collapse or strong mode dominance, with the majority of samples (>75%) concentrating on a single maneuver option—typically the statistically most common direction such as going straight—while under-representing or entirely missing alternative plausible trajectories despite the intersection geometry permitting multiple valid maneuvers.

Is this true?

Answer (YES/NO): NO